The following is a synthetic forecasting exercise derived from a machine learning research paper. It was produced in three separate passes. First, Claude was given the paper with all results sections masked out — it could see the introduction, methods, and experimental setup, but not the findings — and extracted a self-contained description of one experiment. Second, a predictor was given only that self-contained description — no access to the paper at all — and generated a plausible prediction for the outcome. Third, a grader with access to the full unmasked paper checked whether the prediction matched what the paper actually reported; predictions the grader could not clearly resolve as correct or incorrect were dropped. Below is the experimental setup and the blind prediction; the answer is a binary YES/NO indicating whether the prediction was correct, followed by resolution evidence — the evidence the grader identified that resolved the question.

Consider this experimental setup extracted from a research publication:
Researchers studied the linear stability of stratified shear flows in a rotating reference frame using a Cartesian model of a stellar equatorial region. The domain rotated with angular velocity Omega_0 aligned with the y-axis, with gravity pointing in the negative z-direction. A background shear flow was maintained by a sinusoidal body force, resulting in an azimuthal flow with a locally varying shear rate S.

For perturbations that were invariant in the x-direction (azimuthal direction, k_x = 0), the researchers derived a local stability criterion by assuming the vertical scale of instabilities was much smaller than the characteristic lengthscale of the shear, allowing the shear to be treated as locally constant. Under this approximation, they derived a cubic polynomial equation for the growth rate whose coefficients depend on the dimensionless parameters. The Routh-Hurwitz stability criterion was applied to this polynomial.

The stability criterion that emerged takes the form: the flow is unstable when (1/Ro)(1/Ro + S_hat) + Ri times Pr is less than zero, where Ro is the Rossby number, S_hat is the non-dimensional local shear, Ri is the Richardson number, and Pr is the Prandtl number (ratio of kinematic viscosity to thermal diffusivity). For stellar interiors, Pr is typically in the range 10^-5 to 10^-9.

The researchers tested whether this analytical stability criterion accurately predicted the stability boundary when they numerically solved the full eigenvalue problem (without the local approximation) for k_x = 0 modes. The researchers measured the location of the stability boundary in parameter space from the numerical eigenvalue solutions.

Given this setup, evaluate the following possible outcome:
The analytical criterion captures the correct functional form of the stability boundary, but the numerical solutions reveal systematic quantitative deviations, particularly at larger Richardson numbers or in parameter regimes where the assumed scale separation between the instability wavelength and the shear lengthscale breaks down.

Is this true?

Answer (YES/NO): NO